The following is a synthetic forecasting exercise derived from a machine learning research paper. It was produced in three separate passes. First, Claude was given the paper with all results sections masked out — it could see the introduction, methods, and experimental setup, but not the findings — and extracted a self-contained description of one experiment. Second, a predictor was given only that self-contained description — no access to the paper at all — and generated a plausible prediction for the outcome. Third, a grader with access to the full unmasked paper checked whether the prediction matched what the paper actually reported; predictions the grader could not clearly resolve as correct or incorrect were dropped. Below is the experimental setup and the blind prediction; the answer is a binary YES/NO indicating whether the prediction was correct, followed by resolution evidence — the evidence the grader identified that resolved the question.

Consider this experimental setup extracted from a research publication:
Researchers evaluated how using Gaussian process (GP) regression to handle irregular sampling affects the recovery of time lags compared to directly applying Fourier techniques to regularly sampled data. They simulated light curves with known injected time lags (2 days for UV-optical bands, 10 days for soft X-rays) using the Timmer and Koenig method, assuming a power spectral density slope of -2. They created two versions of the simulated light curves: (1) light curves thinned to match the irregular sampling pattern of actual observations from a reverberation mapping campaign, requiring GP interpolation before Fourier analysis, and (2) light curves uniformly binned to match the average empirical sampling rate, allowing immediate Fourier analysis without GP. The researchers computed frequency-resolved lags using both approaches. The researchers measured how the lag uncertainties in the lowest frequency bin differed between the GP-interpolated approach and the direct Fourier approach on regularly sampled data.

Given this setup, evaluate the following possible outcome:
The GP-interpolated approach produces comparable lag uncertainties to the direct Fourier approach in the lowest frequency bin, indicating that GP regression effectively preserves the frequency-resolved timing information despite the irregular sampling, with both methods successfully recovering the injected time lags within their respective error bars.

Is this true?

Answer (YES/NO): NO